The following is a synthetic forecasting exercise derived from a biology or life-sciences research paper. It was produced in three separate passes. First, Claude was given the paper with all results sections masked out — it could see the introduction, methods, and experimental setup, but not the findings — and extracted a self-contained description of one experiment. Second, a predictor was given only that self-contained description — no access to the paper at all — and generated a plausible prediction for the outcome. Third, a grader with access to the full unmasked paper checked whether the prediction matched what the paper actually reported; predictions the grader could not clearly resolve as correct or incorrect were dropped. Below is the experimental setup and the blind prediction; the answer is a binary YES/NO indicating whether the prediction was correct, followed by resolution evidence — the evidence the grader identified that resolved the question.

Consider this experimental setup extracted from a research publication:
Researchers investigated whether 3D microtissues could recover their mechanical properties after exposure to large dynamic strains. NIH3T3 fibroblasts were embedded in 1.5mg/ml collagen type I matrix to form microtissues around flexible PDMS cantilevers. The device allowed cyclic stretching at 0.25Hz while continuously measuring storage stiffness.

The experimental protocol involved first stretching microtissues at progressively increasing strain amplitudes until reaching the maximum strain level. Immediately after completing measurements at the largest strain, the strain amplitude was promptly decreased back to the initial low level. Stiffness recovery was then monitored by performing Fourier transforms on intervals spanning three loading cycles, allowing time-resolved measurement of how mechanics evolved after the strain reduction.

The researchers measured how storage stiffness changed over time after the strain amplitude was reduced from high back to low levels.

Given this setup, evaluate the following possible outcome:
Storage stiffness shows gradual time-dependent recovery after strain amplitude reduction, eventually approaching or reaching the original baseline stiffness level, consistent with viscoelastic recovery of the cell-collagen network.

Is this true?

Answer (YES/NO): YES